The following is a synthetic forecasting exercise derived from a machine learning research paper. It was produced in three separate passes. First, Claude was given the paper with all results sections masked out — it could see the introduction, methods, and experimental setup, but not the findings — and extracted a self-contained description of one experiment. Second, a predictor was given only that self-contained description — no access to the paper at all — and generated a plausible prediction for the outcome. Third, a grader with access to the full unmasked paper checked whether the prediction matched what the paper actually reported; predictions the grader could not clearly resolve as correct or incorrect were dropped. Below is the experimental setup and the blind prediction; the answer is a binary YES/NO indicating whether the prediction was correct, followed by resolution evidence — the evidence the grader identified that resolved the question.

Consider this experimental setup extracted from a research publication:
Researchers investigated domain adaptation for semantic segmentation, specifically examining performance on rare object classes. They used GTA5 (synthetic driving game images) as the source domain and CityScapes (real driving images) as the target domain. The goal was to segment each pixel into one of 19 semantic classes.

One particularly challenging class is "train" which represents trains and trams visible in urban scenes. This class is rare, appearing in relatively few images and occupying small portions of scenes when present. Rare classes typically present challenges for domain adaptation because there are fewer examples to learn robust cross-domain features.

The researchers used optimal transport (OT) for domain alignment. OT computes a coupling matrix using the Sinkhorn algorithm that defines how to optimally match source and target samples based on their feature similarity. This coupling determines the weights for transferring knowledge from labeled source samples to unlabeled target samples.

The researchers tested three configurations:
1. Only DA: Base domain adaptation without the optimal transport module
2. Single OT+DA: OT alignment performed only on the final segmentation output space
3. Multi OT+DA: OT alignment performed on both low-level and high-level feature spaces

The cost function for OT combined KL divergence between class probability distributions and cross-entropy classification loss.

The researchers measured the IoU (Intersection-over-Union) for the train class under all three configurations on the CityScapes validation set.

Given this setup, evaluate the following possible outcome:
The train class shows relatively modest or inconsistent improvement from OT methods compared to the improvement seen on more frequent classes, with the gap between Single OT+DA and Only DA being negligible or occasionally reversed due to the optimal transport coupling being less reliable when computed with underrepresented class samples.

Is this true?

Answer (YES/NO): NO